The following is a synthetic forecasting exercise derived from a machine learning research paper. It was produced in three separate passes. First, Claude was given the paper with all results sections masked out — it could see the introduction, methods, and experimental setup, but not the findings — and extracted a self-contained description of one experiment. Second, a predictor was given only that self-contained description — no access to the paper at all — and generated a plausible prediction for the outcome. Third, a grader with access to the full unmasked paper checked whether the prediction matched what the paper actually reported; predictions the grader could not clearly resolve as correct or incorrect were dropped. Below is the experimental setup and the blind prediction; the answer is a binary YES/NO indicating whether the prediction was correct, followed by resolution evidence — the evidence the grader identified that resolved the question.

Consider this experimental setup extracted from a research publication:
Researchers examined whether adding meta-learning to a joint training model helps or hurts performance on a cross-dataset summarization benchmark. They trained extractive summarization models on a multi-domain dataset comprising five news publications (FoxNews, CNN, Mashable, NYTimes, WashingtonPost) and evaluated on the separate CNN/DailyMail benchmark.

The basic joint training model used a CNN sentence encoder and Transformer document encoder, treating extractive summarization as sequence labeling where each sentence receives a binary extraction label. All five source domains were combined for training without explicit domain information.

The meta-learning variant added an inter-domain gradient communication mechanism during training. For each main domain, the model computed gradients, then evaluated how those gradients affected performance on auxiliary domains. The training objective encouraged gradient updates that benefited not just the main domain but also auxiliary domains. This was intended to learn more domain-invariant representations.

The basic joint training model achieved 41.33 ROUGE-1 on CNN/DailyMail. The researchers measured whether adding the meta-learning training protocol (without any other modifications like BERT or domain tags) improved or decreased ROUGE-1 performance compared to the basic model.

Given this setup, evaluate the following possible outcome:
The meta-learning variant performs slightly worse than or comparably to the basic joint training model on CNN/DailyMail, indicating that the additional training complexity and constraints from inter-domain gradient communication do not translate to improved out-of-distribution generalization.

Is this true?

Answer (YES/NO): YES